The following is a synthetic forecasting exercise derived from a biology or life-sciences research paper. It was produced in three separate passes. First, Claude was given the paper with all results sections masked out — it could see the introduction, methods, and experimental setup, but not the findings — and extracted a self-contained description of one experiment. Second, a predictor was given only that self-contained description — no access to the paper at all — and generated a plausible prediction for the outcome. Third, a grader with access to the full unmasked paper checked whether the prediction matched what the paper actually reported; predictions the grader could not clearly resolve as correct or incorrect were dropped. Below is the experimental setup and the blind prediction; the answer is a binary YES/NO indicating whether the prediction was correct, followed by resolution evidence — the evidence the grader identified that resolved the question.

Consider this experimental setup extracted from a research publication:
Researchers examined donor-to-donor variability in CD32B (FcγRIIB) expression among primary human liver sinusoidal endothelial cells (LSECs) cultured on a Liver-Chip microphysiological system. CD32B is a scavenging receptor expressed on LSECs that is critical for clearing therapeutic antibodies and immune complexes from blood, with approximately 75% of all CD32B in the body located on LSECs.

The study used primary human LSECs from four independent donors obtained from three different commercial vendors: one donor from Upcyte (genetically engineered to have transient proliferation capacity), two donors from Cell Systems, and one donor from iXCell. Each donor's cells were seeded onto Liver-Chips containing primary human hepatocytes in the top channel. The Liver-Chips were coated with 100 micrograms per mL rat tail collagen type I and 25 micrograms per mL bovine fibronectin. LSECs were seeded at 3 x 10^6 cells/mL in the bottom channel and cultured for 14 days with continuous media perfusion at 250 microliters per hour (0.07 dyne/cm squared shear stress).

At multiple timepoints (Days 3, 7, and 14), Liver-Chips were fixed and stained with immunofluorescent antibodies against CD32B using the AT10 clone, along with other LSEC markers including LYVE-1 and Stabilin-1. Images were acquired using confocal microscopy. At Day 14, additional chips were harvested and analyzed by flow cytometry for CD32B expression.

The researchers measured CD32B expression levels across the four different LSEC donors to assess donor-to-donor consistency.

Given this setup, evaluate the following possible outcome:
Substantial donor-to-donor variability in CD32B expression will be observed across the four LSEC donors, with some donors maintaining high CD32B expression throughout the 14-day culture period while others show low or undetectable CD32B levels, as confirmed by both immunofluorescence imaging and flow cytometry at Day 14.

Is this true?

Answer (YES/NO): NO